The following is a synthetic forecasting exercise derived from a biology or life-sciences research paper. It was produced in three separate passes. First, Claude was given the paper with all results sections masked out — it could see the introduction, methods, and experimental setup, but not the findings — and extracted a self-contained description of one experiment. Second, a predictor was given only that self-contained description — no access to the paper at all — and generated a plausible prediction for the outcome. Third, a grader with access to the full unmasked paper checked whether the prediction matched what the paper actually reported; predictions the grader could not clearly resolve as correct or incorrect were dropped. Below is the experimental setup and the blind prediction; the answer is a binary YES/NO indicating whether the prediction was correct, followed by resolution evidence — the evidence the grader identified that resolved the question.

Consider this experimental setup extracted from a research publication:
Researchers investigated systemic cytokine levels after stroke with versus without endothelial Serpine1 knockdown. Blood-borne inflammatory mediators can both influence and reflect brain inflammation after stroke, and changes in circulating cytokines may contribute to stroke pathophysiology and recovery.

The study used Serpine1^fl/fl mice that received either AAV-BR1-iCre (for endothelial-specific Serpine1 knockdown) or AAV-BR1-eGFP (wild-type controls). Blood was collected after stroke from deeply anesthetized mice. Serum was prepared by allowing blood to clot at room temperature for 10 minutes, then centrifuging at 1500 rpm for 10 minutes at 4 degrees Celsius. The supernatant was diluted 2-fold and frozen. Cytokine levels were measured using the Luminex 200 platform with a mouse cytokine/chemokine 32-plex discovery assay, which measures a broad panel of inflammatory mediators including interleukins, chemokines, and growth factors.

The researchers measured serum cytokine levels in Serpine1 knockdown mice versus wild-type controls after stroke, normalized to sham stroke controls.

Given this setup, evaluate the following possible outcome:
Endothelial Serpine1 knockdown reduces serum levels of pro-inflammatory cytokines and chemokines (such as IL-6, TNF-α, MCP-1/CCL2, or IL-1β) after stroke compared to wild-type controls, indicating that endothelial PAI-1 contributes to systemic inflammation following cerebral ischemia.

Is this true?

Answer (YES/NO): YES